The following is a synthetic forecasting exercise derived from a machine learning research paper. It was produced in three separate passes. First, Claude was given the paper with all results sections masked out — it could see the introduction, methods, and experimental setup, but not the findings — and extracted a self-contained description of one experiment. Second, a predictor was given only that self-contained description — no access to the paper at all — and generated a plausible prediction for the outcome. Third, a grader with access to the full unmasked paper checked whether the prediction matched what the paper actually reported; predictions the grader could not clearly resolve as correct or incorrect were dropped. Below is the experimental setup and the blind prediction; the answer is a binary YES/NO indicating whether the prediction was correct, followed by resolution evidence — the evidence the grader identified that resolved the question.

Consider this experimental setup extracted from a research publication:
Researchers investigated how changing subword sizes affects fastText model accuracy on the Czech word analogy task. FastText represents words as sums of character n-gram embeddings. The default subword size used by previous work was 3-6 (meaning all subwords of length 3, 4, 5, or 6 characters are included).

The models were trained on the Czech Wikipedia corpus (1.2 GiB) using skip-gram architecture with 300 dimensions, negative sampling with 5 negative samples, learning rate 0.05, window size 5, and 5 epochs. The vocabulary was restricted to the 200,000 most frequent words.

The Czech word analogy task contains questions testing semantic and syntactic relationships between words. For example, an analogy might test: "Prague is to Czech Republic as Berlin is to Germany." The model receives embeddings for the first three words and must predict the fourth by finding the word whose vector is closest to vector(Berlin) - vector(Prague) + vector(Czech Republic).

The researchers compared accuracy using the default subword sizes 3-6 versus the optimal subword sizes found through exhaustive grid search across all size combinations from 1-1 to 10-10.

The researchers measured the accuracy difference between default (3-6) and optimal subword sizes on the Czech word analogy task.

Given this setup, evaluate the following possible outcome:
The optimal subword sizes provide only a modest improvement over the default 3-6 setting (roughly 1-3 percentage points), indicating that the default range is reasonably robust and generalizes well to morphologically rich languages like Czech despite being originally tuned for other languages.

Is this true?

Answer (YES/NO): NO